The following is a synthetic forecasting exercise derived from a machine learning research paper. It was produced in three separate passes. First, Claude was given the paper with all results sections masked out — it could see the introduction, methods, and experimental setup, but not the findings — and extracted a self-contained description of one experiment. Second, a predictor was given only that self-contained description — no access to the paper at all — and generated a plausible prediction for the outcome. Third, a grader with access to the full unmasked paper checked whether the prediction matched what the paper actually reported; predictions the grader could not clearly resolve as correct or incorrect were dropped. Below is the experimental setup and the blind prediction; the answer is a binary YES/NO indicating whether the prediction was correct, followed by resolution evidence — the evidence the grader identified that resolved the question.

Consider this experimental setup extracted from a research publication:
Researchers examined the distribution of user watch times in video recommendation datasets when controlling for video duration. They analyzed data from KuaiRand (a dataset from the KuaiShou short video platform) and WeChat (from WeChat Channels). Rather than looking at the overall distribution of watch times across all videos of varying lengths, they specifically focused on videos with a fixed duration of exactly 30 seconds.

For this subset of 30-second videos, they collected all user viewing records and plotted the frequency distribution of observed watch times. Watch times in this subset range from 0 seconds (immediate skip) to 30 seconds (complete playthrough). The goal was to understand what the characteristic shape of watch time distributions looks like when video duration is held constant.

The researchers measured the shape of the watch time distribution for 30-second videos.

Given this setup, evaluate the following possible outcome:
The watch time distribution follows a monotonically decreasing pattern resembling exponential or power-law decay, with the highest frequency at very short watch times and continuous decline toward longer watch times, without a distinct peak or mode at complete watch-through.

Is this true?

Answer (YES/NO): NO